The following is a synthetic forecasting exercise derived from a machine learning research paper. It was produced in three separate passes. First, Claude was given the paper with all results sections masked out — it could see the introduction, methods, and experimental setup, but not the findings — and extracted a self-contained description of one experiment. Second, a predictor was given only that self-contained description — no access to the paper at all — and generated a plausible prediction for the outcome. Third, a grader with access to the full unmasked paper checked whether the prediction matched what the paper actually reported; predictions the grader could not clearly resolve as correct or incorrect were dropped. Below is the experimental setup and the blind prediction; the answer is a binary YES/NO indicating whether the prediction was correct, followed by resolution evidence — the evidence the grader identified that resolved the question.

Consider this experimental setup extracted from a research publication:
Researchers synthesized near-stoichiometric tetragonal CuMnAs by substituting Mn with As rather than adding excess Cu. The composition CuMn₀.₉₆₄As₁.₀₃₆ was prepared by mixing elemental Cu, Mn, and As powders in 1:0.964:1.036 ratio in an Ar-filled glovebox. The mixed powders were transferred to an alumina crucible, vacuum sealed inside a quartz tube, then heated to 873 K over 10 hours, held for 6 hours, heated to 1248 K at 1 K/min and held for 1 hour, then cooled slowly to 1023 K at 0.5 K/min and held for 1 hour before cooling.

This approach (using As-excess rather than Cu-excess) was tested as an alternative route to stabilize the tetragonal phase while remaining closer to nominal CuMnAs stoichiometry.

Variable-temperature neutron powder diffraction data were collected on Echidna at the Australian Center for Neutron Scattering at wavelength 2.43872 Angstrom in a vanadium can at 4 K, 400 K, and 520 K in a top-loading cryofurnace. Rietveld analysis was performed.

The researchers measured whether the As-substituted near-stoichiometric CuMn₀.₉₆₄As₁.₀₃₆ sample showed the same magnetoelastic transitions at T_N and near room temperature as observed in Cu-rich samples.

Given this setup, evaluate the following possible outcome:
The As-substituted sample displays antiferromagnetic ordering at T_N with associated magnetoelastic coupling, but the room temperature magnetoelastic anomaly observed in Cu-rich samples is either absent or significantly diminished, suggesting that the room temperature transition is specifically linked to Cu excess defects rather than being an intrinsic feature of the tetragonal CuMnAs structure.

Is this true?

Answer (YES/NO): NO